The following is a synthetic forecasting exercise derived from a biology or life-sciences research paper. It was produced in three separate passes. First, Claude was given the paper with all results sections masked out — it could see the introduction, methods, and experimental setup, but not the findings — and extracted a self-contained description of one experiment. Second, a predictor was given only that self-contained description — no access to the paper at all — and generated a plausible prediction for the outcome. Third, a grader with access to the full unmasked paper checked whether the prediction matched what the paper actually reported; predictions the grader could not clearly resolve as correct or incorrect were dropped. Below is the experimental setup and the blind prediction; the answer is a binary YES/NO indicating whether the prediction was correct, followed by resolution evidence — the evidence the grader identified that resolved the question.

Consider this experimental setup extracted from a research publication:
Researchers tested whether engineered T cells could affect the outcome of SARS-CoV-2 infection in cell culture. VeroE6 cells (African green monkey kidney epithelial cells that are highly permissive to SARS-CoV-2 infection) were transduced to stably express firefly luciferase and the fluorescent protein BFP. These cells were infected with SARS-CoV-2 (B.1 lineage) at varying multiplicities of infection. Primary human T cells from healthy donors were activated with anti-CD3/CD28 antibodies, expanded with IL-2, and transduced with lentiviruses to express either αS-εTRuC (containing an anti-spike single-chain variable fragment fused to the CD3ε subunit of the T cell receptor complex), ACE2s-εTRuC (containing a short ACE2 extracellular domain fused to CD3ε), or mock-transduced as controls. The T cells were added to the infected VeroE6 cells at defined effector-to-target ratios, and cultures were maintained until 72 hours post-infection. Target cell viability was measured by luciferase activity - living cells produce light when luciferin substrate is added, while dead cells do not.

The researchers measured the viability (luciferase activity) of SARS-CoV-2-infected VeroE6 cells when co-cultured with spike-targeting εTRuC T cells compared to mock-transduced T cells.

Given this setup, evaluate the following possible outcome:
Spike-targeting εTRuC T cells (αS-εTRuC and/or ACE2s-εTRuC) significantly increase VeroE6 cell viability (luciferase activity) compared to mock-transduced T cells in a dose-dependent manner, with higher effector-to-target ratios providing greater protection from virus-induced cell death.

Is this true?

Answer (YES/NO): NO